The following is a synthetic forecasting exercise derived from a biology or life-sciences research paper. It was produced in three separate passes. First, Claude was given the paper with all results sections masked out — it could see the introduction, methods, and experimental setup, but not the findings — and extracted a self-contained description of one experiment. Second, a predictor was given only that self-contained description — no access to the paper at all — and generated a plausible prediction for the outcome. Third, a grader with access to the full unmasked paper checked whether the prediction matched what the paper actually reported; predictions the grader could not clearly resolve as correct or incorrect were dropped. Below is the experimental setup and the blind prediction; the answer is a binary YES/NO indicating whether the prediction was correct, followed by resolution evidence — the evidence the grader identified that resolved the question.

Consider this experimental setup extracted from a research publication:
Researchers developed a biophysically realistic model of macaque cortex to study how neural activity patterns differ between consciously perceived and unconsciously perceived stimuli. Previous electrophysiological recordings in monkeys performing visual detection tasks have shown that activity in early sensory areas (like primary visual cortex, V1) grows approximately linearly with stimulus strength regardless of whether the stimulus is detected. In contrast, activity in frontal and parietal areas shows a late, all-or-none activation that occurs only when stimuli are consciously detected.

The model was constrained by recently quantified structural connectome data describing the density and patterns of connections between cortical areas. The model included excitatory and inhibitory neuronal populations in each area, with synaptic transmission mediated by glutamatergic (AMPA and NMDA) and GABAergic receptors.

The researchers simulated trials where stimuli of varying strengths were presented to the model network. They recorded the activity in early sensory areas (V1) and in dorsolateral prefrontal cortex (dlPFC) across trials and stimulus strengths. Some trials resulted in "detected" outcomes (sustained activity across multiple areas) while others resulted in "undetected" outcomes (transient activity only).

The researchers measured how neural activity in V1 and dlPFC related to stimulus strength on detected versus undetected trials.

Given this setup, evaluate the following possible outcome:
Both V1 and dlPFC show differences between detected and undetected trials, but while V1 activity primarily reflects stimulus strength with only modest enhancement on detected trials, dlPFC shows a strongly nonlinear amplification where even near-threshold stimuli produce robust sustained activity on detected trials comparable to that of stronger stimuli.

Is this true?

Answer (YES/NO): NO